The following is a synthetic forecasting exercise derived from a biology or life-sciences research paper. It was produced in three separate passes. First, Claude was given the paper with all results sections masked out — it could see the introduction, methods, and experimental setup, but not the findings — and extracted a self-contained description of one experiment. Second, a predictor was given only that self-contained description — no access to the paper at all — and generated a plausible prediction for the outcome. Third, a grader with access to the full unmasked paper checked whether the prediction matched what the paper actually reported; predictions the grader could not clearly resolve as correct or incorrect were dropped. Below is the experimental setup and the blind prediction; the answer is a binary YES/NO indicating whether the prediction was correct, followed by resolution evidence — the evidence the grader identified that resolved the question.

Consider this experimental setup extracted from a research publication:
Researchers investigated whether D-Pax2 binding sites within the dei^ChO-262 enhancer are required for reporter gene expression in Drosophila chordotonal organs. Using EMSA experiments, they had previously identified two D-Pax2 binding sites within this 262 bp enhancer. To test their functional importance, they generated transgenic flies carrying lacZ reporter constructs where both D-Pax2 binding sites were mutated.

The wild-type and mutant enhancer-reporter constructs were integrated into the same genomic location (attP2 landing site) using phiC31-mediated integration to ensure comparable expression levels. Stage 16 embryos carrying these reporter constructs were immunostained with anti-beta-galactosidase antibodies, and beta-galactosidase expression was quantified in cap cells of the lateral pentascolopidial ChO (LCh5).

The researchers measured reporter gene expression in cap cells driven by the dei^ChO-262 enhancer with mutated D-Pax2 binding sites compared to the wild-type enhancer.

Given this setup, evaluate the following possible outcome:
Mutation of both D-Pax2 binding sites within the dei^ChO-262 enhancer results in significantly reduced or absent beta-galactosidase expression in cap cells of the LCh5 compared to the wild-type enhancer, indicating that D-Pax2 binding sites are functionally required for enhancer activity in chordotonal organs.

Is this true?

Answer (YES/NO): YES